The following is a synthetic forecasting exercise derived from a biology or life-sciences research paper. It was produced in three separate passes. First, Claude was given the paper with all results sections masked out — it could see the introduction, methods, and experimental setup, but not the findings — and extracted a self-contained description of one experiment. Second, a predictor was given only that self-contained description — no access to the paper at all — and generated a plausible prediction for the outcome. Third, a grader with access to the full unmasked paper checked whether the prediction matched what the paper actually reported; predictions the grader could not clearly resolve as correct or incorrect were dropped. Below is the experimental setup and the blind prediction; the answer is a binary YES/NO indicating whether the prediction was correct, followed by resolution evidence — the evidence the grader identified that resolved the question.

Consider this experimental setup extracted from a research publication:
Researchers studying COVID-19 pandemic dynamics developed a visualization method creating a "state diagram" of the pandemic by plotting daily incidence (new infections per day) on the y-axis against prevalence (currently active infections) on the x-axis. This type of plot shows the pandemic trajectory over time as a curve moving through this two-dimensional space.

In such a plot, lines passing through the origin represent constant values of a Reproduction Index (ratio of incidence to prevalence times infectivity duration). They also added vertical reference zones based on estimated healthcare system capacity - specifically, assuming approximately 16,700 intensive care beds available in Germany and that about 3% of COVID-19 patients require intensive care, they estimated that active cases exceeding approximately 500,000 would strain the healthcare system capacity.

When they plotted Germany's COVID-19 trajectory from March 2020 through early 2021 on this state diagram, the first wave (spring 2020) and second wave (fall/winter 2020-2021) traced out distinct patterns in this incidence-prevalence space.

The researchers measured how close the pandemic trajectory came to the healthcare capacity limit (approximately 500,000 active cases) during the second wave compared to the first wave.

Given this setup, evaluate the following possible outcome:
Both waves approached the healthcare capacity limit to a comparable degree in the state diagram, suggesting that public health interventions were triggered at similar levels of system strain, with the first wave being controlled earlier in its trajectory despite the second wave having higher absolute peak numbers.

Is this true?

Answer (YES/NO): NO